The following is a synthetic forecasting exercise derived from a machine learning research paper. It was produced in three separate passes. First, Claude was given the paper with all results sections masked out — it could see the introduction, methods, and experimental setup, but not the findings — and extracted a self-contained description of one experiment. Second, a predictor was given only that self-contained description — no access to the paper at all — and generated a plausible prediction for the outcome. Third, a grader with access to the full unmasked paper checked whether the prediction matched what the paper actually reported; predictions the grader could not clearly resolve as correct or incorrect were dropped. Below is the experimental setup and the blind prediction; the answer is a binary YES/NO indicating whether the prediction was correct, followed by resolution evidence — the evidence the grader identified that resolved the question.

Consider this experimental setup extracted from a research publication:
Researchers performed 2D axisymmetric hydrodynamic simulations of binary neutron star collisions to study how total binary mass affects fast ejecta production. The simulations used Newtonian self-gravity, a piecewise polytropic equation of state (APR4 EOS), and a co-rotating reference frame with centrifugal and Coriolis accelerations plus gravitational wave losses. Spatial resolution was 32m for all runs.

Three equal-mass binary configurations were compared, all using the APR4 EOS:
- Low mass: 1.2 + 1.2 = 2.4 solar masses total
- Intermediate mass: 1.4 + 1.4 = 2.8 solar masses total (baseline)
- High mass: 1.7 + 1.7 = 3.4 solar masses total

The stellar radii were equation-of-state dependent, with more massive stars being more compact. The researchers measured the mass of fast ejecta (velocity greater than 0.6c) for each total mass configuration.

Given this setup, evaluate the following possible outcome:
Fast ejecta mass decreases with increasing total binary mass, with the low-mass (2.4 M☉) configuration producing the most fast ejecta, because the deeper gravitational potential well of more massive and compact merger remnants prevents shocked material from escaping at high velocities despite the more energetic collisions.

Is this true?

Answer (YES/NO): NO